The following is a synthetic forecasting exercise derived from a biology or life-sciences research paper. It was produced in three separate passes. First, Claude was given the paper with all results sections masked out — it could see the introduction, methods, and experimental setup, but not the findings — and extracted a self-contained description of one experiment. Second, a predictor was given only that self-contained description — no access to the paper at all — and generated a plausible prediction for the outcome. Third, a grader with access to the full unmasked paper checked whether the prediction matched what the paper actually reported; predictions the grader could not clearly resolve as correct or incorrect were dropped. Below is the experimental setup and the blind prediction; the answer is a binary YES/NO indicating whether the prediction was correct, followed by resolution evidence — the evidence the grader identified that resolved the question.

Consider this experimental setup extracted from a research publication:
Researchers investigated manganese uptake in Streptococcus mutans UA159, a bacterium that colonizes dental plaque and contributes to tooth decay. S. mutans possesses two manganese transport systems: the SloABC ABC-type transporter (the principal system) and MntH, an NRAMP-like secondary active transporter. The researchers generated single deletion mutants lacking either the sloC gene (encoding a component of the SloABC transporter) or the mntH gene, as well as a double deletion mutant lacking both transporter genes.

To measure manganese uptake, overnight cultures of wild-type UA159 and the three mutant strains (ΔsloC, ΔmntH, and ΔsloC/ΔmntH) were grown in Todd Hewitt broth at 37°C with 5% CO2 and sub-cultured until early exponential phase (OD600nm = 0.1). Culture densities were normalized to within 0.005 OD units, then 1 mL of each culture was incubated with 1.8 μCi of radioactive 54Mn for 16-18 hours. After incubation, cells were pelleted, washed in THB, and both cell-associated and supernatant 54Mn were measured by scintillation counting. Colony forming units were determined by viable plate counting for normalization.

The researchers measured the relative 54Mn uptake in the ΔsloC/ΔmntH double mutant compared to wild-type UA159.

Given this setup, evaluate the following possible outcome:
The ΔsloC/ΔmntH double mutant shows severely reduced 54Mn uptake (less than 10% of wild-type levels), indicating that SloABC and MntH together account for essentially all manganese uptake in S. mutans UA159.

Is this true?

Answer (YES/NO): NO